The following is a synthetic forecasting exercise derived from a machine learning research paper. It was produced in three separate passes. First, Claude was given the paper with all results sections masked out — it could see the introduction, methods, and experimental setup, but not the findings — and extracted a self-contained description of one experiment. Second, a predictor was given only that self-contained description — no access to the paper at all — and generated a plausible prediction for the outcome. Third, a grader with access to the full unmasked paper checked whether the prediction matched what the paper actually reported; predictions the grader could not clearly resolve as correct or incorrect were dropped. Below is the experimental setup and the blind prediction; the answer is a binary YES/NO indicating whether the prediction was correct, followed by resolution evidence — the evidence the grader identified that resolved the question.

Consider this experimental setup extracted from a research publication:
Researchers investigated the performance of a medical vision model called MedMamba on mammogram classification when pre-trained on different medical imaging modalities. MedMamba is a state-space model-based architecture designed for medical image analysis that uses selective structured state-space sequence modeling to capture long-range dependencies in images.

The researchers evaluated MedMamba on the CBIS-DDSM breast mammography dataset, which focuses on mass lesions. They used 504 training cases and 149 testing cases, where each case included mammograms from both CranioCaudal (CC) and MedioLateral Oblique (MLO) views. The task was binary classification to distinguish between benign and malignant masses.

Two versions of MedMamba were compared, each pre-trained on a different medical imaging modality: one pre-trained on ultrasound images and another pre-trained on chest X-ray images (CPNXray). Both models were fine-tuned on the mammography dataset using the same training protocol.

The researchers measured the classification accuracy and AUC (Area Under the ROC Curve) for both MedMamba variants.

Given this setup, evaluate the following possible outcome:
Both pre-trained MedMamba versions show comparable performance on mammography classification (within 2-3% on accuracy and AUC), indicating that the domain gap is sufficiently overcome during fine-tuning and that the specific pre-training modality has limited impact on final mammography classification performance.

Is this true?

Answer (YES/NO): YES